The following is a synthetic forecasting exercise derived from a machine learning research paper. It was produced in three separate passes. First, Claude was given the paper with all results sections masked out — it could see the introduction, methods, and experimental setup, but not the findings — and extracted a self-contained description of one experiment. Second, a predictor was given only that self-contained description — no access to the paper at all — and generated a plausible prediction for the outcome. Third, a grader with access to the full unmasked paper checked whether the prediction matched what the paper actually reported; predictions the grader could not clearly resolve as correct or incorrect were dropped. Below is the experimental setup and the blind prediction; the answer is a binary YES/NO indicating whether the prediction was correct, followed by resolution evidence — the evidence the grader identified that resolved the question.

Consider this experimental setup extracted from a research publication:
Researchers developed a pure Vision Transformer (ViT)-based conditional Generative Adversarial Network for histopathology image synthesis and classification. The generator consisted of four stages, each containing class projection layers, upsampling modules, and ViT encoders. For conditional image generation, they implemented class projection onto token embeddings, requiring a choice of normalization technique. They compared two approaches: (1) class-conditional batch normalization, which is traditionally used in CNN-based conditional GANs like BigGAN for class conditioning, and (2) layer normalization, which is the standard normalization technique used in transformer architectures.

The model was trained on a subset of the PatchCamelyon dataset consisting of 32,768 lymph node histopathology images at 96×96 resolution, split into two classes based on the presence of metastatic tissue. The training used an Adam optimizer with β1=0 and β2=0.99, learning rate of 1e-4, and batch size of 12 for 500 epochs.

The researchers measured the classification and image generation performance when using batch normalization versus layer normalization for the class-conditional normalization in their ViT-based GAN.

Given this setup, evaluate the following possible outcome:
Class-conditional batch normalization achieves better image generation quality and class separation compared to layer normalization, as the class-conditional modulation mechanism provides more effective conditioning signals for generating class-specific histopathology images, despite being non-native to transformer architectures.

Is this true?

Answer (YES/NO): NO